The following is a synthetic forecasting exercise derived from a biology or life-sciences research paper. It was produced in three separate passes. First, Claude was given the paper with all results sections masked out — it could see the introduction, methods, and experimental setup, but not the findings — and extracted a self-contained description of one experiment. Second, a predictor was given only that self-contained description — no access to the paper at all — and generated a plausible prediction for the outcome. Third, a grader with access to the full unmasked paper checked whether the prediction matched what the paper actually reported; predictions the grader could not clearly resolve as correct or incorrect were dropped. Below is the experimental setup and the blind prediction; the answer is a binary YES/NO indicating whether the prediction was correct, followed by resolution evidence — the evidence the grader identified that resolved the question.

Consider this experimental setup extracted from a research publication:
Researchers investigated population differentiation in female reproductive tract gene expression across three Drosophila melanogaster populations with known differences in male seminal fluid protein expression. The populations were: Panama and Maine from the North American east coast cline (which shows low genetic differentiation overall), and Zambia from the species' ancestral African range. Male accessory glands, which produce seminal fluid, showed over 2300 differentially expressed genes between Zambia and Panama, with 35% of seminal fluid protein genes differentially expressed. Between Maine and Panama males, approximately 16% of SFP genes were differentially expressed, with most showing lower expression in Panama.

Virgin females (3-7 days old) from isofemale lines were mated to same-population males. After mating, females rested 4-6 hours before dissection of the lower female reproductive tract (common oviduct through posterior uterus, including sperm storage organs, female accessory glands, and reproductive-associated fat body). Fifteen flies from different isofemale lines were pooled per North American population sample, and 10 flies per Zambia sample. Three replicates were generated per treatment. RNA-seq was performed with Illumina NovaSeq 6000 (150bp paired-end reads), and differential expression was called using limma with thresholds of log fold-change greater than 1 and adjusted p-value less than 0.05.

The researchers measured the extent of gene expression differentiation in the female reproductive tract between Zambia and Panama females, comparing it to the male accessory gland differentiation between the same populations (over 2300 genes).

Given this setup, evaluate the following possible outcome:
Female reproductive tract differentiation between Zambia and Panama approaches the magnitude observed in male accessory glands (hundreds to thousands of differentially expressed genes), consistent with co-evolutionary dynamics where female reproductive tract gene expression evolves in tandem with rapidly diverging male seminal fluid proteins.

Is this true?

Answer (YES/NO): NO